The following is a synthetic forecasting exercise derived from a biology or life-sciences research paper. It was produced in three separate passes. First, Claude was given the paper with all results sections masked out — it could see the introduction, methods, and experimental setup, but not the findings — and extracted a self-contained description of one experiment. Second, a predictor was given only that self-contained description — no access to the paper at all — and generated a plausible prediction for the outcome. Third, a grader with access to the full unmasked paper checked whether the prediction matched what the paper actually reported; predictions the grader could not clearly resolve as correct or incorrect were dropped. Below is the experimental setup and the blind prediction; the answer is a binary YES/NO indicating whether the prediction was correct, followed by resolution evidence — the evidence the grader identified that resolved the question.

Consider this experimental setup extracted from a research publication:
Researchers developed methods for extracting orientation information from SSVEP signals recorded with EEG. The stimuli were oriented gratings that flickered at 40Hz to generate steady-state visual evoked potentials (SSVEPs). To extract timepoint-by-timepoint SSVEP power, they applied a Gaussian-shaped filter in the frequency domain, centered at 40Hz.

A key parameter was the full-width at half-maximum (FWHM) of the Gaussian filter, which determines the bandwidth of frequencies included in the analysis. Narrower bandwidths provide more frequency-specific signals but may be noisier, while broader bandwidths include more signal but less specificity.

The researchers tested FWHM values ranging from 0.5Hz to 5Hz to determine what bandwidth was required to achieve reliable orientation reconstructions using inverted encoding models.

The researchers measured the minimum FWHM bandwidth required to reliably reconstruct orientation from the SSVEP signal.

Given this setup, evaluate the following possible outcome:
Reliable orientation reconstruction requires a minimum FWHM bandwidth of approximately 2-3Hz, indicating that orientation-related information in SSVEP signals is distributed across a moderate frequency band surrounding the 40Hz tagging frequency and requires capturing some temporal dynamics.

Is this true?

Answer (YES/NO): NO